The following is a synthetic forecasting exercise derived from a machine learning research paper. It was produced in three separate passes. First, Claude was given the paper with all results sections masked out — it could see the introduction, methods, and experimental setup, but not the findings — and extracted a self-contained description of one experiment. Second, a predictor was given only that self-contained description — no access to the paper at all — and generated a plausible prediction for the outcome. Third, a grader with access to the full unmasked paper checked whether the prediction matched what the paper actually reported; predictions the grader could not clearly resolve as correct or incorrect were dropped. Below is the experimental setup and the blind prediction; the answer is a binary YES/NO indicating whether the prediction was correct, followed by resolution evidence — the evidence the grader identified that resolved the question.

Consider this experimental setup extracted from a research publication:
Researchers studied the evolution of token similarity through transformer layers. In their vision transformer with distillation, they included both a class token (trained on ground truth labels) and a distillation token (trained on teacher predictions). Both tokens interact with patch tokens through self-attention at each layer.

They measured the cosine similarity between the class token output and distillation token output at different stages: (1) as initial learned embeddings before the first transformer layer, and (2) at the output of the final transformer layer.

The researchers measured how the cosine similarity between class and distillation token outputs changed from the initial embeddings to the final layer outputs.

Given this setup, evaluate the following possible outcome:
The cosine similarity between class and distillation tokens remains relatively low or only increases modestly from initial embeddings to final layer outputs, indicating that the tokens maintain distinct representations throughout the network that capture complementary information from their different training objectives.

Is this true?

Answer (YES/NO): NO